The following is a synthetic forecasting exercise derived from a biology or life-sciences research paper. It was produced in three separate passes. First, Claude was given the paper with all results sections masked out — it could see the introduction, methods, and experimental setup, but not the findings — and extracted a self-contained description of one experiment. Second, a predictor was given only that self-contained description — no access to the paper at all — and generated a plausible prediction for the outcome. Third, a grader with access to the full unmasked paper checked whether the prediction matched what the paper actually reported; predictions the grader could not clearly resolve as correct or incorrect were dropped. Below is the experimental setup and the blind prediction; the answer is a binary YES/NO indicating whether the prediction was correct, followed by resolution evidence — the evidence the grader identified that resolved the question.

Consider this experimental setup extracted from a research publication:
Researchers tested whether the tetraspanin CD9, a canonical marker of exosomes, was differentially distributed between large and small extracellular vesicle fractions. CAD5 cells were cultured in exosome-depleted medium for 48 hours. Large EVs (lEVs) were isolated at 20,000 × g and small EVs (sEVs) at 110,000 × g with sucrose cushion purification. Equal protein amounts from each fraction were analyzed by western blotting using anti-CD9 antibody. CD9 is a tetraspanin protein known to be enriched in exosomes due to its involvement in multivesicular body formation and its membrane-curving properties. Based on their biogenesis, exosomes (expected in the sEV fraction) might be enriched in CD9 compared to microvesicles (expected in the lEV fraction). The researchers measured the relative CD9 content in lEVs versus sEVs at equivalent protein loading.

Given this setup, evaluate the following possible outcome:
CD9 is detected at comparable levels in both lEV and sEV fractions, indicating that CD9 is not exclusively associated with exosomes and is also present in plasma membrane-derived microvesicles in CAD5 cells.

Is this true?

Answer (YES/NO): NO